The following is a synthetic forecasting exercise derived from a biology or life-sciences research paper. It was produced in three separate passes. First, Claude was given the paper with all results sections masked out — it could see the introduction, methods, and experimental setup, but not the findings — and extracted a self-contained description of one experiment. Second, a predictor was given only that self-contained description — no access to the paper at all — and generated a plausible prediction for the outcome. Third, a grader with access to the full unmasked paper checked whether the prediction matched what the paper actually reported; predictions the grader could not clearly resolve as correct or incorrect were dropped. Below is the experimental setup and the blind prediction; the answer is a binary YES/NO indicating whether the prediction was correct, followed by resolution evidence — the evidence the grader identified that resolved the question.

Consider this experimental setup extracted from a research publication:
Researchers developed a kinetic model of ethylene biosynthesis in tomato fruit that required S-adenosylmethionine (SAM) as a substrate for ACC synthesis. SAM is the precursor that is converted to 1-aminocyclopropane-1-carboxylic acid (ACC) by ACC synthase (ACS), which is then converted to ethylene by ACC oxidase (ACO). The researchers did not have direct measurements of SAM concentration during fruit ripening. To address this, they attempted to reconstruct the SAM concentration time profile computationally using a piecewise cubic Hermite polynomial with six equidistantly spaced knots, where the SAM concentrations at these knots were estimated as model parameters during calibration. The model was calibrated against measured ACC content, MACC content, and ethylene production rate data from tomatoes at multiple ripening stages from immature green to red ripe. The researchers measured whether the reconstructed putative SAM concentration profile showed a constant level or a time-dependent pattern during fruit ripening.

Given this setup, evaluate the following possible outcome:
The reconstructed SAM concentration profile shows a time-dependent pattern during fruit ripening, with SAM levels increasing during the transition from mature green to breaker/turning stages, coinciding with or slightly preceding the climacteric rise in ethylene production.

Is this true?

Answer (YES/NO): NO